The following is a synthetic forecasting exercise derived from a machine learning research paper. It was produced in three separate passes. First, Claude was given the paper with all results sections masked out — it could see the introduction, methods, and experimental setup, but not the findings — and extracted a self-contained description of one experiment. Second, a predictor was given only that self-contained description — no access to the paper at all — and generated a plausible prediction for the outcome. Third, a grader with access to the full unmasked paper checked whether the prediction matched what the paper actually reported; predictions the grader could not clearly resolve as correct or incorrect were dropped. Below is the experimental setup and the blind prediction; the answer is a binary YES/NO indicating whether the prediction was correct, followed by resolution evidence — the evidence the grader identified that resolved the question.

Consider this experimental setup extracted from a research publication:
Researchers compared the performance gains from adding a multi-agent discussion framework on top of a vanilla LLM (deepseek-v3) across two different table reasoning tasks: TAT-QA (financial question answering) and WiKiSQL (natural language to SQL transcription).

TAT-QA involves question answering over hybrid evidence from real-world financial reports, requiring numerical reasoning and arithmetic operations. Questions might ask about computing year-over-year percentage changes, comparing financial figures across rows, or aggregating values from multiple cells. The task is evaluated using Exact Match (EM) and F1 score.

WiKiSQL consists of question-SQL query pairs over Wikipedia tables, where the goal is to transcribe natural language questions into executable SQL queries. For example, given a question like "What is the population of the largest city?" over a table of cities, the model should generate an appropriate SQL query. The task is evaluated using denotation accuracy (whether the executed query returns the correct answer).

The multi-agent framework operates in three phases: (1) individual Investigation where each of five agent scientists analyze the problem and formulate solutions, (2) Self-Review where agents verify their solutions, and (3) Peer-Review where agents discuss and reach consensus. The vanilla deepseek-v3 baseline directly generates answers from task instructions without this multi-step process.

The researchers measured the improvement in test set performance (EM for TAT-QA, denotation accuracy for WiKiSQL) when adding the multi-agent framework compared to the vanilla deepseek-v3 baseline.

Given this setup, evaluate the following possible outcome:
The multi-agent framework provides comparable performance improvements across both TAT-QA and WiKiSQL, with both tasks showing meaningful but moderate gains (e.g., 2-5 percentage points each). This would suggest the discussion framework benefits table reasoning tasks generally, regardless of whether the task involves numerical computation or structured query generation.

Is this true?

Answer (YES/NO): NO